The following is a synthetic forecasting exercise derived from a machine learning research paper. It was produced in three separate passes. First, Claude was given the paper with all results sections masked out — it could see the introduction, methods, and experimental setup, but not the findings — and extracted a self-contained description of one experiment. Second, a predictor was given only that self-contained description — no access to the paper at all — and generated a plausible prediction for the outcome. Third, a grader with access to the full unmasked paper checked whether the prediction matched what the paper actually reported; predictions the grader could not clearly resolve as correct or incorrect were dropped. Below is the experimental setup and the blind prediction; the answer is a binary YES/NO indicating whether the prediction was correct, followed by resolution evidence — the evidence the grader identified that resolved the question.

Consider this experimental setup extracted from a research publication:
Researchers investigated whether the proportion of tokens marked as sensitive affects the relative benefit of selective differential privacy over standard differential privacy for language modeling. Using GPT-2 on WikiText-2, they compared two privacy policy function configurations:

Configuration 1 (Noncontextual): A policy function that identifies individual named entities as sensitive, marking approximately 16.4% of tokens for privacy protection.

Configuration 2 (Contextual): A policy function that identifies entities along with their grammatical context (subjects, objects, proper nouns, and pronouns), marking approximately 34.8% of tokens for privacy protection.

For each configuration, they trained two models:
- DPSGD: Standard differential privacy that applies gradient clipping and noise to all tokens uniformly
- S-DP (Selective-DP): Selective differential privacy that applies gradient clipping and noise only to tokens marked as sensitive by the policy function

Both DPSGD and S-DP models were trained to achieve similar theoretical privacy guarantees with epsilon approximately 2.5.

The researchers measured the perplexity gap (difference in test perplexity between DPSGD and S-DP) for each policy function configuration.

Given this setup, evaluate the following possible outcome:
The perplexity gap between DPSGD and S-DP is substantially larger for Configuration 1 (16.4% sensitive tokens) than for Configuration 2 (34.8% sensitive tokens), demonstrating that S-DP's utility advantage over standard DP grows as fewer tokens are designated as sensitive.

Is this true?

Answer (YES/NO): YES